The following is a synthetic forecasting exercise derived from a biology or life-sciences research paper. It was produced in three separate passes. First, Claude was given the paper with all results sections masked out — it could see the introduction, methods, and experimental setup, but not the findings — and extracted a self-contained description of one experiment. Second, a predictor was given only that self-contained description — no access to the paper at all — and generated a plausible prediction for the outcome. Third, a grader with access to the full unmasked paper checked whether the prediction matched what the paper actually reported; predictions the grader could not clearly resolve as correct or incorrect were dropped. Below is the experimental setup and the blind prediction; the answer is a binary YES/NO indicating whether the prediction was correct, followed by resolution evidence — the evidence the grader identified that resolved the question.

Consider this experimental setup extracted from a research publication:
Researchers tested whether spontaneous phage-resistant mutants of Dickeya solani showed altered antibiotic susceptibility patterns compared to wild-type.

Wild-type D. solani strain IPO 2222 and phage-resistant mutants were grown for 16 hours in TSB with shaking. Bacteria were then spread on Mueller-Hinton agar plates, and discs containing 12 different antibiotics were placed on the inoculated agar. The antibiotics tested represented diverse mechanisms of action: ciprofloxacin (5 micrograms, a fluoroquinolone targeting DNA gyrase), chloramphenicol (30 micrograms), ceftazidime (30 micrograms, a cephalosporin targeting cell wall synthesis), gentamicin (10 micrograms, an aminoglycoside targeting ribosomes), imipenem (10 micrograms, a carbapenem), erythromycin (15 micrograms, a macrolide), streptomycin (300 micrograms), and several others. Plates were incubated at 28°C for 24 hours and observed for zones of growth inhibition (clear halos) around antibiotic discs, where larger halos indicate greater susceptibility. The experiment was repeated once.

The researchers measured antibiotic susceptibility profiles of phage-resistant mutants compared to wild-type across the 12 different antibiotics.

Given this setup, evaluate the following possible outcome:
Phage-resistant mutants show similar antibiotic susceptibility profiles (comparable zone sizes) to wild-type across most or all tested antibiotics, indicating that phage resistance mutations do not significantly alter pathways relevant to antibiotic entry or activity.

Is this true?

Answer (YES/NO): YES